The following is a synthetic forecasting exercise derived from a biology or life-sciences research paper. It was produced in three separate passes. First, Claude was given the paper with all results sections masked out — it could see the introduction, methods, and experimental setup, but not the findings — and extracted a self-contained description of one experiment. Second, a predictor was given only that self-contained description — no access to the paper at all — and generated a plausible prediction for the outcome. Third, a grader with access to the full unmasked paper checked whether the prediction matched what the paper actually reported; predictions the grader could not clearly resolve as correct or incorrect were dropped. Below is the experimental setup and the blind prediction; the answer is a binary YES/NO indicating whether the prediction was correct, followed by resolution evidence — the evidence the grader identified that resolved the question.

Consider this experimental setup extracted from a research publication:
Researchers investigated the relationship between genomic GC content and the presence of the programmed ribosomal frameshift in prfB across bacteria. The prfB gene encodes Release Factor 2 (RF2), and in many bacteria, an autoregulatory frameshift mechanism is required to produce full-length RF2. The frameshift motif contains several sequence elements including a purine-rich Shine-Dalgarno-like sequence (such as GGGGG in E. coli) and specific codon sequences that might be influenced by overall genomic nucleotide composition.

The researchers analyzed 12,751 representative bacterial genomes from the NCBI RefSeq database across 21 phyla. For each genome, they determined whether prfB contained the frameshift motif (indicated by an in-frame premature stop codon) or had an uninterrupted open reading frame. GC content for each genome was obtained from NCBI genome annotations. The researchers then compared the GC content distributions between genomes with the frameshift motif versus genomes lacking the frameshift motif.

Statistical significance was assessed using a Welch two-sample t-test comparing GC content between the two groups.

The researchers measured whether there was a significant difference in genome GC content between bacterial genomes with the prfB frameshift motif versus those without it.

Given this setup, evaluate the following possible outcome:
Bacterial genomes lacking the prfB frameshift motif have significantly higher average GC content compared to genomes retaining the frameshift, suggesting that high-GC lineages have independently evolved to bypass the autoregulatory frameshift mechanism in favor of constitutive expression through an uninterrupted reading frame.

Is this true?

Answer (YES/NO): YES